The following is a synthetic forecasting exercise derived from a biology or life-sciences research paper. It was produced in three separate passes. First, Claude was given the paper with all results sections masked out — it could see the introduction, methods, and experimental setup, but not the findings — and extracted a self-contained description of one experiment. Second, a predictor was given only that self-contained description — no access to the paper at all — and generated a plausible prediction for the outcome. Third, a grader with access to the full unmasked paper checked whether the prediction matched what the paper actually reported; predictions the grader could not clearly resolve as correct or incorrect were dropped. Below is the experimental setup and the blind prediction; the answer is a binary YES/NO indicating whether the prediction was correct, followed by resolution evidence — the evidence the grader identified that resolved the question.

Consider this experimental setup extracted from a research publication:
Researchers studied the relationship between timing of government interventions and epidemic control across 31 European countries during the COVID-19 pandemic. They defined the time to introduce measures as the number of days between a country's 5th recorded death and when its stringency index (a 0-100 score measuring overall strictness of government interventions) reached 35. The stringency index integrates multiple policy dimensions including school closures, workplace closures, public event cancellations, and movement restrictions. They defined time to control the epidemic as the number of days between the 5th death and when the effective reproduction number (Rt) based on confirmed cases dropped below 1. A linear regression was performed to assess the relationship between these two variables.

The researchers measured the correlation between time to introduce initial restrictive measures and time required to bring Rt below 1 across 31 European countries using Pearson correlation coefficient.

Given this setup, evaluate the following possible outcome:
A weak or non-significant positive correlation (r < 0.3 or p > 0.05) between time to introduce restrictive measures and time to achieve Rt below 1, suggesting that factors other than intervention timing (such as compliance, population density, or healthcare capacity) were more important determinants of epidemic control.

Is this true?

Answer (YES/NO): NO